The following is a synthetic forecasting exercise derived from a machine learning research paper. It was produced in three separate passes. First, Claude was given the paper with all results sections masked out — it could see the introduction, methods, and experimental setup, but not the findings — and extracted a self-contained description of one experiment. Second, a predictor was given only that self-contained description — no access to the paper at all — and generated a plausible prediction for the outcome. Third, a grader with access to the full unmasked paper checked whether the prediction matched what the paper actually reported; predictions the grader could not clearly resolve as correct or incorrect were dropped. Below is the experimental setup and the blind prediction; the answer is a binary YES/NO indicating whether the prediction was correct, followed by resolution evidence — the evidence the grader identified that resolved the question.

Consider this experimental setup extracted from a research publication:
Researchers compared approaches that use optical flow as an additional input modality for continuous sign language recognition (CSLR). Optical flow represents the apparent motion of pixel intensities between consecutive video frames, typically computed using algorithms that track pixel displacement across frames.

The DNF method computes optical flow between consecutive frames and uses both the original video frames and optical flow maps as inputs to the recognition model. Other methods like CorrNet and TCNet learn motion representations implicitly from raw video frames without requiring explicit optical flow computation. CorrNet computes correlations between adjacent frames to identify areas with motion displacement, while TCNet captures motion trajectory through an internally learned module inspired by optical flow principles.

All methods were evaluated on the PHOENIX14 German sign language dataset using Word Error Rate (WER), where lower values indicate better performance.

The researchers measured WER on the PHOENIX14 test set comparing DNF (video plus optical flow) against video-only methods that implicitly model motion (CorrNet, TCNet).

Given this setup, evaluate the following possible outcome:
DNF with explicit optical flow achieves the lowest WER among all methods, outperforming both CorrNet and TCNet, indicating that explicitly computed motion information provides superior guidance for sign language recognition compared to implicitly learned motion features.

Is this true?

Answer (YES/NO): NO